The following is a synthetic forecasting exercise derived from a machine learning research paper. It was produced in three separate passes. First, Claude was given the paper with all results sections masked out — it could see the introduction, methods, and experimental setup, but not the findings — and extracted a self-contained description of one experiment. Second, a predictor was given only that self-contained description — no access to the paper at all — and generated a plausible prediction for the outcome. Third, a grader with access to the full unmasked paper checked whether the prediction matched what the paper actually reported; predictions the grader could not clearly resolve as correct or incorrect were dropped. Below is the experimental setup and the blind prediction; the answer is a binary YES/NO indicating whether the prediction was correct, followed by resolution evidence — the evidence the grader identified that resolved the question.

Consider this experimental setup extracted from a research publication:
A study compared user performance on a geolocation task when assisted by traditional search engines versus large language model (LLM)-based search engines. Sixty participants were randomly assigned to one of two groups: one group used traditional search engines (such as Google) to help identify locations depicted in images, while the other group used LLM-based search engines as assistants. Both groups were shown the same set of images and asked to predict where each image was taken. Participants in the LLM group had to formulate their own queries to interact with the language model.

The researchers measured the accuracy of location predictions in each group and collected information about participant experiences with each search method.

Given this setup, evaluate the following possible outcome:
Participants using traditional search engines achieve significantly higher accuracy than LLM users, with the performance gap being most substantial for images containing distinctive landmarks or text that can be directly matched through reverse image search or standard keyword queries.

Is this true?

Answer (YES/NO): NO